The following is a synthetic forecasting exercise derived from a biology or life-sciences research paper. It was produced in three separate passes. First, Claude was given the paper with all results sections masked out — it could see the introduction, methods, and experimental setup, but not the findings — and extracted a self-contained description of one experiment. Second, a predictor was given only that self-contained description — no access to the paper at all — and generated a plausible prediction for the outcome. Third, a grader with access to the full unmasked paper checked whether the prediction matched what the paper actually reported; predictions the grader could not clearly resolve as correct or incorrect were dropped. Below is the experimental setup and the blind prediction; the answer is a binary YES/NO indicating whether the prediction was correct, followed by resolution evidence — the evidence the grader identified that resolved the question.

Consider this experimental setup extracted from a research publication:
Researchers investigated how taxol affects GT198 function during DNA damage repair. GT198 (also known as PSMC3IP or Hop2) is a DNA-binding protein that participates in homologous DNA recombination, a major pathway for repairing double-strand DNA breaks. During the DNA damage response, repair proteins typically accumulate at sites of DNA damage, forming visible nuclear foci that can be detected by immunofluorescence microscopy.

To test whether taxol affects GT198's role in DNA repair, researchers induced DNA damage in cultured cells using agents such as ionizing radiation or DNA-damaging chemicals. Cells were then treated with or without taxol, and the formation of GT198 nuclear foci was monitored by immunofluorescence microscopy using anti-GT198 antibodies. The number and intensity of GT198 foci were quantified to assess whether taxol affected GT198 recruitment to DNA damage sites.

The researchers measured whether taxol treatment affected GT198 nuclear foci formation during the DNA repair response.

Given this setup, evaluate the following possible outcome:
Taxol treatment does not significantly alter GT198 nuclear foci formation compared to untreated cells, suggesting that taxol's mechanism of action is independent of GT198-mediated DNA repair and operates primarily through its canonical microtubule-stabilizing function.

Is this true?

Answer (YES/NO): NO